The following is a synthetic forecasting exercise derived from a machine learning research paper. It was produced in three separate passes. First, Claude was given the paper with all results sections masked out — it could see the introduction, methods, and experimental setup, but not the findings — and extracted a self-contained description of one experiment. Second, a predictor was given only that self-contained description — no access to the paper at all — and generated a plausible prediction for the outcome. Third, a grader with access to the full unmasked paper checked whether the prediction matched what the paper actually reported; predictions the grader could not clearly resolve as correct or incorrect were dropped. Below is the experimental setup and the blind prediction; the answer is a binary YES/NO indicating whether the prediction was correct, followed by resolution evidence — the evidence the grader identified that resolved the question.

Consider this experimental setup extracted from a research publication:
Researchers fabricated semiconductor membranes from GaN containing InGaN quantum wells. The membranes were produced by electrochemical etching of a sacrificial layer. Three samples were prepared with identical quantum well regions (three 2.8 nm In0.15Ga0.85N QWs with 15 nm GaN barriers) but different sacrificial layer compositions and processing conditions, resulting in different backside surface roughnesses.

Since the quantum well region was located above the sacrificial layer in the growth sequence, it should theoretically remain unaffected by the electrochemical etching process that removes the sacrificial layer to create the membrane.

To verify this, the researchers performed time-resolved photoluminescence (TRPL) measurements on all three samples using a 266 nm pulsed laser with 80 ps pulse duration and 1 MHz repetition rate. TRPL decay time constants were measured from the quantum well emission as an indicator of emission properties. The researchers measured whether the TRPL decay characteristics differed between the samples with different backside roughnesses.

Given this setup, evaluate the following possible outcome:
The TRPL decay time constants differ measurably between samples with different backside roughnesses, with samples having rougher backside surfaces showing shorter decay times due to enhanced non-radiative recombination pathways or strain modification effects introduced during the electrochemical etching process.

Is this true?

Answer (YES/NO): NO